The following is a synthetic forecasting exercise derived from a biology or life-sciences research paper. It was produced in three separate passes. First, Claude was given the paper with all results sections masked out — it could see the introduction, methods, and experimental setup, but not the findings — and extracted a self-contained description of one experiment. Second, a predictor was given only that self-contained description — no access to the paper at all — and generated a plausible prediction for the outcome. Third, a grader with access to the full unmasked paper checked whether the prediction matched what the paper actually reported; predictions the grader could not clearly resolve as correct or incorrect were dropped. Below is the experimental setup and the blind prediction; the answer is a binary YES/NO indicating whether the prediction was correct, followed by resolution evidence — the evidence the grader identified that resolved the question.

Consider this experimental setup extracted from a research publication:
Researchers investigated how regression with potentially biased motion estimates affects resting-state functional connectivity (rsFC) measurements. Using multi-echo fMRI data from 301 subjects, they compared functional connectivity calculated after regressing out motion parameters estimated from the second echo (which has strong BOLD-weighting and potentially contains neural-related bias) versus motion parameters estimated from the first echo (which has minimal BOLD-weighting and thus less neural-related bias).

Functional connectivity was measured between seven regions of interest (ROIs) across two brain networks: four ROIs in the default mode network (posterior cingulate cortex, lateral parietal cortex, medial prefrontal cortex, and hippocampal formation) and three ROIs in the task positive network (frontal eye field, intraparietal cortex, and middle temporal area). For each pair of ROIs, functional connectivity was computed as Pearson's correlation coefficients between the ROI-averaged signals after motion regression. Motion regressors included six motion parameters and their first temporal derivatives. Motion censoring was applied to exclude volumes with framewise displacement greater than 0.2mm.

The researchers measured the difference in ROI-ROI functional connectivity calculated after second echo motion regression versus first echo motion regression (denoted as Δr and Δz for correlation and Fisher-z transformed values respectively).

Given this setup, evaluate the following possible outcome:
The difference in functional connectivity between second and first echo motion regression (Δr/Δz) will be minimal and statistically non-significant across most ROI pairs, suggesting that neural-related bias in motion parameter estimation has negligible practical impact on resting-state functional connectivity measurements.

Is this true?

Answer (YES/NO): NO